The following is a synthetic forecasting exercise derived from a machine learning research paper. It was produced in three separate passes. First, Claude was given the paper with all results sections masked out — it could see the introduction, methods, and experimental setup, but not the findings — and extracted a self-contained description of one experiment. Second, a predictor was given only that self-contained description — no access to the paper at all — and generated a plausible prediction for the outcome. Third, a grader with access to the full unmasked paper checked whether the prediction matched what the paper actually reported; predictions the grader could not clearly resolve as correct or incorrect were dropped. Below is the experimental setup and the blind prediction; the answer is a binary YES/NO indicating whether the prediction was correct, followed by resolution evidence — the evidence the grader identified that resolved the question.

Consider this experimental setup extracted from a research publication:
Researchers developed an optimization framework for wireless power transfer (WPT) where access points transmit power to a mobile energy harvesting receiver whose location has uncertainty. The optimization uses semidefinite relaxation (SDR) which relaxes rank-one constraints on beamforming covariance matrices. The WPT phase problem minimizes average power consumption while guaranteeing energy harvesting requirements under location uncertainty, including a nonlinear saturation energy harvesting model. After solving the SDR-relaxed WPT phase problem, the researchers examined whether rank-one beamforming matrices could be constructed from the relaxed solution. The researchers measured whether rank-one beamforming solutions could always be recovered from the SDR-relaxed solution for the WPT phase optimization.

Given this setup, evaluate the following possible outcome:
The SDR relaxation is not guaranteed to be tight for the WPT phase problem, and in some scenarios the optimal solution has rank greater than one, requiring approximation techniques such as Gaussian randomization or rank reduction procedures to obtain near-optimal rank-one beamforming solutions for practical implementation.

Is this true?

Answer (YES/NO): NO